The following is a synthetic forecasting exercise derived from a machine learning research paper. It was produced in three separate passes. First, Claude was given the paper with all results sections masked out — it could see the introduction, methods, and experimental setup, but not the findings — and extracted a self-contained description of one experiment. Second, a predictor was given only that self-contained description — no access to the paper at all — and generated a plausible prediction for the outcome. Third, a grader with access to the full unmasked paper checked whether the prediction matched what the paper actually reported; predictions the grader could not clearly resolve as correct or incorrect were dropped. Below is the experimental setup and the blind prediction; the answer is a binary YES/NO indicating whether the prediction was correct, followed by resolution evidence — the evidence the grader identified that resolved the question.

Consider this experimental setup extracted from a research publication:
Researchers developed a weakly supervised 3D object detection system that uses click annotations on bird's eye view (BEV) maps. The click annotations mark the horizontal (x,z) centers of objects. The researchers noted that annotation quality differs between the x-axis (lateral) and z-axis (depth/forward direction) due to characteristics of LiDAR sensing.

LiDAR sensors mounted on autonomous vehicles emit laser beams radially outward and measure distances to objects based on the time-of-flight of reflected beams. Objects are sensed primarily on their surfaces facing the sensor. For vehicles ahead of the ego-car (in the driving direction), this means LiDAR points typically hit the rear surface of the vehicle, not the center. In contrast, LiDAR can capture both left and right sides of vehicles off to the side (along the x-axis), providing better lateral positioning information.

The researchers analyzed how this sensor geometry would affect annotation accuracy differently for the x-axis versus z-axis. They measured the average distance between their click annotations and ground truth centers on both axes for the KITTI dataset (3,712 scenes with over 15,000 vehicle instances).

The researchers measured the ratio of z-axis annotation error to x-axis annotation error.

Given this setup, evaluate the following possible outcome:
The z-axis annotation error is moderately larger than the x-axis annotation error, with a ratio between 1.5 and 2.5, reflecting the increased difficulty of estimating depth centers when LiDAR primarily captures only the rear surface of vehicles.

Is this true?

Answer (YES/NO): NO